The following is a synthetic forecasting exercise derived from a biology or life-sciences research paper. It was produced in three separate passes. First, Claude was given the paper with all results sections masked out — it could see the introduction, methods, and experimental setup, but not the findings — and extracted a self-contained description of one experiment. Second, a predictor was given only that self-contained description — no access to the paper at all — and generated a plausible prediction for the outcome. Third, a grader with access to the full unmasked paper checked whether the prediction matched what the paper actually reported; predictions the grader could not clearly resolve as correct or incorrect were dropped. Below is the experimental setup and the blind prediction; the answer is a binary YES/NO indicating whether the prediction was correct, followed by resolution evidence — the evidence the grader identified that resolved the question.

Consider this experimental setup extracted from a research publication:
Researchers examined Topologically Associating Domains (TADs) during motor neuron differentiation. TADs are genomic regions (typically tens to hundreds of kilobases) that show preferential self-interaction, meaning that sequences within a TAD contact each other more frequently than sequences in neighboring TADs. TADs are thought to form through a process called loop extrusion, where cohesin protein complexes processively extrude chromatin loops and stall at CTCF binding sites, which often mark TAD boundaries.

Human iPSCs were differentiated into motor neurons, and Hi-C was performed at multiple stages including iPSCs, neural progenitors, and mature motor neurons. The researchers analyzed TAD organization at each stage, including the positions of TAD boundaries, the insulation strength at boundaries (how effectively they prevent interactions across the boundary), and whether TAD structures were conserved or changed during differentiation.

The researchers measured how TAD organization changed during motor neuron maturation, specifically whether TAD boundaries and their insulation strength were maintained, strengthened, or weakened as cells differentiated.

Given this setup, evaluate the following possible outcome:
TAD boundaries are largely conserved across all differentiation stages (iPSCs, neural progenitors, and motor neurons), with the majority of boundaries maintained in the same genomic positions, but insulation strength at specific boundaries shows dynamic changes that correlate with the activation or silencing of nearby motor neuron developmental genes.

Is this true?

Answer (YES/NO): NO